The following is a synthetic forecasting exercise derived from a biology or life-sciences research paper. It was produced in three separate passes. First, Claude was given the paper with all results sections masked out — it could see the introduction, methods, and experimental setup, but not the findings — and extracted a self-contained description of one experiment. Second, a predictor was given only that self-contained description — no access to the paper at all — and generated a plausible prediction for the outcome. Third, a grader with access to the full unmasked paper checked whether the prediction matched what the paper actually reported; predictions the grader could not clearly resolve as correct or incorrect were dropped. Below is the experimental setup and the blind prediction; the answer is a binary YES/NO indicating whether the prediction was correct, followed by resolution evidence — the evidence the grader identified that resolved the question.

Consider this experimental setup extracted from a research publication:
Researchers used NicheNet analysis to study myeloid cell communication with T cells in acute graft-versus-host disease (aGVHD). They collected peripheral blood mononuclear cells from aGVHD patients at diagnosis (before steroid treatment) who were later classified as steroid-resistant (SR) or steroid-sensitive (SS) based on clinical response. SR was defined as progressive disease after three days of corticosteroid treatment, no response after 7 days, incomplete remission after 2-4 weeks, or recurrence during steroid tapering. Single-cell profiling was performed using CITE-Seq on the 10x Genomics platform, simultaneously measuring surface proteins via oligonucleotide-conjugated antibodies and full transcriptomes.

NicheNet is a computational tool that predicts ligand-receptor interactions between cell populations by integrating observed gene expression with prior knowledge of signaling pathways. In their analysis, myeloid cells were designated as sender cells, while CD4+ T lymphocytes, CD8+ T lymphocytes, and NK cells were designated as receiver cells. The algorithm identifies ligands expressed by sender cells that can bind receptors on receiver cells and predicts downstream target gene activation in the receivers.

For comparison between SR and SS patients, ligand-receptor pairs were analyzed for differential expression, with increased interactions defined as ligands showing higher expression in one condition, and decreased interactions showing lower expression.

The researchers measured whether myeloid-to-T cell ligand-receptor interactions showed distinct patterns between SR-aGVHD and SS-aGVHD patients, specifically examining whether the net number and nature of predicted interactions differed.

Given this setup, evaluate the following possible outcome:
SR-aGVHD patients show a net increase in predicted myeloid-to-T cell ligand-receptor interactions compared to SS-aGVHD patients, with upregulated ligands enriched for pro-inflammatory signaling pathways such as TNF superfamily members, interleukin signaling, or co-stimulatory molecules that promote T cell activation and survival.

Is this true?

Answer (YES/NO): YES